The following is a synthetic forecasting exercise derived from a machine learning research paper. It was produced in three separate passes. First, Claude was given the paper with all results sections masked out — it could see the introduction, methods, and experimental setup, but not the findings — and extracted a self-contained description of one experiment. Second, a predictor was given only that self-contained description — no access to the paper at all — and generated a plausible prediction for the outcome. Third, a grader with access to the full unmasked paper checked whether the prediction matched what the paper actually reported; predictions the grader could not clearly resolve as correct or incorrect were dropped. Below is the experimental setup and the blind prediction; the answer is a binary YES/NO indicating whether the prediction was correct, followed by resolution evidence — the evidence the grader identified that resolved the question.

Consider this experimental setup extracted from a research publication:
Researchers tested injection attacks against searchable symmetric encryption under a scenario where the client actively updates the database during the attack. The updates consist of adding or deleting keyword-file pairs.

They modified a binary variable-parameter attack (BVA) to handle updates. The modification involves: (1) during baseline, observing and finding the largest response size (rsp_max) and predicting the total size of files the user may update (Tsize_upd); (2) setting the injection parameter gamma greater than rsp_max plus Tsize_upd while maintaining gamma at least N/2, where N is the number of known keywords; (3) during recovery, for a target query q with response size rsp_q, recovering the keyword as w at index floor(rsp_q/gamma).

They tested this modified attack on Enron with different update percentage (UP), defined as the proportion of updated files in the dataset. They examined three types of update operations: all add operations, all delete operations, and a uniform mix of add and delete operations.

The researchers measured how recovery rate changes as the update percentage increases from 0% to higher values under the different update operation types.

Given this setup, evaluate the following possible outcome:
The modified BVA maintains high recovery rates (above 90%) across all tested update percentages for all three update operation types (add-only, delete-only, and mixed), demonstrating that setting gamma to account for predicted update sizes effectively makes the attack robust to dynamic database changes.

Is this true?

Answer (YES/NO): NO